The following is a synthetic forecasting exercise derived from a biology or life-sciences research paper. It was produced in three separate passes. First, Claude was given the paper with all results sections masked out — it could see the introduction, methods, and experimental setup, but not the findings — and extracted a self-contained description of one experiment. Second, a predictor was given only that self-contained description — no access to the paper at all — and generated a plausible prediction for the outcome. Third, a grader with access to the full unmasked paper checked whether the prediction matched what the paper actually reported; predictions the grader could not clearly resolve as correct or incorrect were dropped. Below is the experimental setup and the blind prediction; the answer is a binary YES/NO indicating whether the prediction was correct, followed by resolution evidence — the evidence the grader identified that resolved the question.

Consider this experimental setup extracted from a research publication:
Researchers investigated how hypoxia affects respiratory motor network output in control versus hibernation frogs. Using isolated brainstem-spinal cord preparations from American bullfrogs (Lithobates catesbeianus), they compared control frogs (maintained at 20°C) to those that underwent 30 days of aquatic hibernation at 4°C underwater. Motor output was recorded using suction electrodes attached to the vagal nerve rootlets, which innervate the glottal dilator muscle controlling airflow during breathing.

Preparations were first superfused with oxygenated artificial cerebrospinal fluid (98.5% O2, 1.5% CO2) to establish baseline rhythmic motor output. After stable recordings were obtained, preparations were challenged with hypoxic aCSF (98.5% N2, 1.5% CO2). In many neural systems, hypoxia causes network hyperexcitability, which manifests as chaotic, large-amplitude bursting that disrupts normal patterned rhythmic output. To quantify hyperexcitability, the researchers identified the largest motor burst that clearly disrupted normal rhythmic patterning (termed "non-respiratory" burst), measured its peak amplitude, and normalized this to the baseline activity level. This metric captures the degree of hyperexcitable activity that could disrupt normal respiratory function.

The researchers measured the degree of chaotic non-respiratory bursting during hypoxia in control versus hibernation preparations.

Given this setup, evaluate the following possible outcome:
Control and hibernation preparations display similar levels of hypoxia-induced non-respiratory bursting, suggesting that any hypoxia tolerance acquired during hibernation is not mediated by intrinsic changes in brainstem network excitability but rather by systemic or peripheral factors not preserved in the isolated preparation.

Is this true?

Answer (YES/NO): NO